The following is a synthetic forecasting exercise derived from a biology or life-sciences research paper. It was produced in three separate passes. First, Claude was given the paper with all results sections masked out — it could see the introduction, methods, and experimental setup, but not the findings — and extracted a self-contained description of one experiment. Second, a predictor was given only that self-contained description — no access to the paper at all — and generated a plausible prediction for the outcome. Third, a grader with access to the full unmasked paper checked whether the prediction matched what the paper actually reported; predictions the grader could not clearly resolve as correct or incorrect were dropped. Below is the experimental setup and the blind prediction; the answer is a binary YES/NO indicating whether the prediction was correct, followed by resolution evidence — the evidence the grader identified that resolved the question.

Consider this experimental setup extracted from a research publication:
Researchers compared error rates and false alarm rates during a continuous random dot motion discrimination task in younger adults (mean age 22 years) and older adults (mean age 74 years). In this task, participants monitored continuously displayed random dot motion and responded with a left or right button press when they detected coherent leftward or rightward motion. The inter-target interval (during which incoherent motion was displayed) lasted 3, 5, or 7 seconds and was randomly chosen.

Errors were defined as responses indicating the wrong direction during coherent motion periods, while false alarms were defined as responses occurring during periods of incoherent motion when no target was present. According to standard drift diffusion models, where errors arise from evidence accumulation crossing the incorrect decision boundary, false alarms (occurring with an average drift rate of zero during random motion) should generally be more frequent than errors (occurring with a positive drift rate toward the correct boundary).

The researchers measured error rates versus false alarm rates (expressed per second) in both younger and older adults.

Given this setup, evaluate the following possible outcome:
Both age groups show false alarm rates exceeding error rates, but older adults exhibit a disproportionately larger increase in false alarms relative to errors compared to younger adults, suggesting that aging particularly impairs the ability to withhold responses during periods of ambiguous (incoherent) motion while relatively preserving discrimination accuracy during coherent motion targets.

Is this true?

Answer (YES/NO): NO